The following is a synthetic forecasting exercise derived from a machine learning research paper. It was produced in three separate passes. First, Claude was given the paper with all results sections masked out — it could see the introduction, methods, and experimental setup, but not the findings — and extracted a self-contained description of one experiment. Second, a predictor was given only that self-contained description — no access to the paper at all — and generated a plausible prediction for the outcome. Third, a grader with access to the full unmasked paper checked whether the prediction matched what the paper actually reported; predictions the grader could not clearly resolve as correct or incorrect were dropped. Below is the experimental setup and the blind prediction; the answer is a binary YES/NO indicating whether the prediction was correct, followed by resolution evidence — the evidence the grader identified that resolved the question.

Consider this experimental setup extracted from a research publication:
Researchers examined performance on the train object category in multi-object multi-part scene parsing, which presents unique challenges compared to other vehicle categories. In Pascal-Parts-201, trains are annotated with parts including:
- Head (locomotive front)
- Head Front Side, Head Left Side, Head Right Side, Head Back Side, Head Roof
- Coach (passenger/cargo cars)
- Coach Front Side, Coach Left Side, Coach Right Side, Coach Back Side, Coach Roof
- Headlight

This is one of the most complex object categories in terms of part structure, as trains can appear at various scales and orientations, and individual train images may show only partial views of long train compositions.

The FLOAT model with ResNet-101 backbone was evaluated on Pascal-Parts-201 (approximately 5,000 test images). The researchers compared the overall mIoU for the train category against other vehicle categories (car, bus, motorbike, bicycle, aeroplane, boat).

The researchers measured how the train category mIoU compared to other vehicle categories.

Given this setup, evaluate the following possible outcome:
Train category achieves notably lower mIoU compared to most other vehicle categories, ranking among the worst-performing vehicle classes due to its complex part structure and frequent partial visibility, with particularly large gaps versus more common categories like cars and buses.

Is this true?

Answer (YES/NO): YES